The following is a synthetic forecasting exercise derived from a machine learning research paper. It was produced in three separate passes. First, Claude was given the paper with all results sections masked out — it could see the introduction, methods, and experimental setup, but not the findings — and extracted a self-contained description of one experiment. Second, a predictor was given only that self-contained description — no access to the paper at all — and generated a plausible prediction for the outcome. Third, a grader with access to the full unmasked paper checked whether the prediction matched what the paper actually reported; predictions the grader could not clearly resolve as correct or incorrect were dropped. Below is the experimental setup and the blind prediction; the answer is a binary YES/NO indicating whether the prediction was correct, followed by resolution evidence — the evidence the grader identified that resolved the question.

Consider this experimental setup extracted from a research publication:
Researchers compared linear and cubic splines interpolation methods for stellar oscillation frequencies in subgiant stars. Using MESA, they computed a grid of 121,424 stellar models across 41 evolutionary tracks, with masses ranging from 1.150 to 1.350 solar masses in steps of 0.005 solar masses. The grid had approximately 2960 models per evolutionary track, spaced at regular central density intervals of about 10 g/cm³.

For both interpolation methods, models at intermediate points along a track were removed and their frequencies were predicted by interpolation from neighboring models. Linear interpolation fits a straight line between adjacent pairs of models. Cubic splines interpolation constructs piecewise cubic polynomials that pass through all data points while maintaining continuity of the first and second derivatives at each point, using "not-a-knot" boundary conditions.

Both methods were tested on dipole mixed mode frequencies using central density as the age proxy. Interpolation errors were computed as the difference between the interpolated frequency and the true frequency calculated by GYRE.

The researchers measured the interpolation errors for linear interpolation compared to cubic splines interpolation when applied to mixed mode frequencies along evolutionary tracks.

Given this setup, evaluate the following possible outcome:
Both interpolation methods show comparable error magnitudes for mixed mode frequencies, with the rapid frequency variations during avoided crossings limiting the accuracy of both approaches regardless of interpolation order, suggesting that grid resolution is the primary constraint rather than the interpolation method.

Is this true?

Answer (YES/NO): NO